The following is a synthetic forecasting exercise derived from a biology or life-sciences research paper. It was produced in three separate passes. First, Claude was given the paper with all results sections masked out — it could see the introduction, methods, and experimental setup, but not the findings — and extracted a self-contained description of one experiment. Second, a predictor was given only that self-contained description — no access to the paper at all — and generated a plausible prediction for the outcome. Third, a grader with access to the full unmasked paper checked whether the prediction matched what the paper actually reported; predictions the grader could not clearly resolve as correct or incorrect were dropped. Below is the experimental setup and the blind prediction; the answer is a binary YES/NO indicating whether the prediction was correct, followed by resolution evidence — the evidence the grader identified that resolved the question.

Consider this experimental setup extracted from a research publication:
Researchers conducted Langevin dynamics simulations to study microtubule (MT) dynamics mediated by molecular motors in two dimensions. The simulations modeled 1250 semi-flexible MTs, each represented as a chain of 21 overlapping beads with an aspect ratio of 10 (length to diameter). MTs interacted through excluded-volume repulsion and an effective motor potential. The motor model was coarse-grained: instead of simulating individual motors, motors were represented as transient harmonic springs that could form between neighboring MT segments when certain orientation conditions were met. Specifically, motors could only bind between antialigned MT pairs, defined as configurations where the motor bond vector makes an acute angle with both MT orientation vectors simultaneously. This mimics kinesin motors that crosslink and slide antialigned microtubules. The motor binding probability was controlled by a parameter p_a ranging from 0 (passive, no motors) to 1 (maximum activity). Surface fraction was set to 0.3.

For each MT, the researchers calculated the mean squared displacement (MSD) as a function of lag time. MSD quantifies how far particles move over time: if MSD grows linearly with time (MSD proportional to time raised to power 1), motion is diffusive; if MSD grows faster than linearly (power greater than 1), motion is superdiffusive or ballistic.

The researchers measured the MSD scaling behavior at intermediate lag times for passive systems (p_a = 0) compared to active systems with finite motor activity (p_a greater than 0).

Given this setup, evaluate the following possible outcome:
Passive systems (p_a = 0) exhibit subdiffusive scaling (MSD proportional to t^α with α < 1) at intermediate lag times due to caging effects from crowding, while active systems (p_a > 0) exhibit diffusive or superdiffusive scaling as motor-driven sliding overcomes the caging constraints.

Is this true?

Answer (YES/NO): NO